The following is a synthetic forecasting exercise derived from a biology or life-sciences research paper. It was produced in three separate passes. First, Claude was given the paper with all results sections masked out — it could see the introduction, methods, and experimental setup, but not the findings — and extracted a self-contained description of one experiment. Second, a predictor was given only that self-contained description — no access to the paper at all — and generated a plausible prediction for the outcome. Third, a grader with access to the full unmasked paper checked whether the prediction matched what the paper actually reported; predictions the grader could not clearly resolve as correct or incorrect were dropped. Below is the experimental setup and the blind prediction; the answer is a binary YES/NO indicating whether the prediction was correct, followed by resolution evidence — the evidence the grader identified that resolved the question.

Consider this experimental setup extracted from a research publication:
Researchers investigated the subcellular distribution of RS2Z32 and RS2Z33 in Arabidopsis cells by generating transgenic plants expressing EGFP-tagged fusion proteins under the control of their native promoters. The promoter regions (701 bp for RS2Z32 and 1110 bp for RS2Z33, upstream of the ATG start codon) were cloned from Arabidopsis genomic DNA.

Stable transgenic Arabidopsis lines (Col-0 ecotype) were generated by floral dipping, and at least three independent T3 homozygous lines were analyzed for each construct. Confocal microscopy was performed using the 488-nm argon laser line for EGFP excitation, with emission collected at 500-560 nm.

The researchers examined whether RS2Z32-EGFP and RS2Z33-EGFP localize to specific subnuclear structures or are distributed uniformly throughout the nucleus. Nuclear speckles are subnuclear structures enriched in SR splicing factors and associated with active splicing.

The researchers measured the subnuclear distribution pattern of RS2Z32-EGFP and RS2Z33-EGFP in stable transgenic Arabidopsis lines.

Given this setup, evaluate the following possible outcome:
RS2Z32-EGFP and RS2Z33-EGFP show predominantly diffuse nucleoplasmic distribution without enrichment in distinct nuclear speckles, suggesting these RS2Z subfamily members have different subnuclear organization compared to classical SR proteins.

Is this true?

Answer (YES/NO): NO